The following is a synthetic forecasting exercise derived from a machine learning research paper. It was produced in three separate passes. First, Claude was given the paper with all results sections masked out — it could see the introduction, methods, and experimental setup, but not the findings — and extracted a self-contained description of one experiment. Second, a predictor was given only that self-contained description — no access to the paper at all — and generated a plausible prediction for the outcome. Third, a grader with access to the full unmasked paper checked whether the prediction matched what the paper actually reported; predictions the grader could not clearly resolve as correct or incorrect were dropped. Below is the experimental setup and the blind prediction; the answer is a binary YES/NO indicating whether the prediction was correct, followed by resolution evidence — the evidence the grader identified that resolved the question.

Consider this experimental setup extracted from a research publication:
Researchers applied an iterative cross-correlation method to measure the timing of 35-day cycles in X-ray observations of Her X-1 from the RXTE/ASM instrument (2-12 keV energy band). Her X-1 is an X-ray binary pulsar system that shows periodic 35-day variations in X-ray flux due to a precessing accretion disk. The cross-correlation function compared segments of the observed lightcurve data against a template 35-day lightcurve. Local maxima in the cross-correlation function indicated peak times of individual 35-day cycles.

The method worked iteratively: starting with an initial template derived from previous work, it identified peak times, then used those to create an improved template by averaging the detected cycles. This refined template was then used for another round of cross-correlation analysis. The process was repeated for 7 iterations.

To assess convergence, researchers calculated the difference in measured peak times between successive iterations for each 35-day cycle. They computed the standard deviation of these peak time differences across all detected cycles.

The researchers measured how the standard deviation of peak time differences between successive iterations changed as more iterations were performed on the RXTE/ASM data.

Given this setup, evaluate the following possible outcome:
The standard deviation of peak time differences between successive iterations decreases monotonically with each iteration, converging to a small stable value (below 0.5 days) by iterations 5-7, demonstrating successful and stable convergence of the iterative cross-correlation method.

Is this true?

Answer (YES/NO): NO